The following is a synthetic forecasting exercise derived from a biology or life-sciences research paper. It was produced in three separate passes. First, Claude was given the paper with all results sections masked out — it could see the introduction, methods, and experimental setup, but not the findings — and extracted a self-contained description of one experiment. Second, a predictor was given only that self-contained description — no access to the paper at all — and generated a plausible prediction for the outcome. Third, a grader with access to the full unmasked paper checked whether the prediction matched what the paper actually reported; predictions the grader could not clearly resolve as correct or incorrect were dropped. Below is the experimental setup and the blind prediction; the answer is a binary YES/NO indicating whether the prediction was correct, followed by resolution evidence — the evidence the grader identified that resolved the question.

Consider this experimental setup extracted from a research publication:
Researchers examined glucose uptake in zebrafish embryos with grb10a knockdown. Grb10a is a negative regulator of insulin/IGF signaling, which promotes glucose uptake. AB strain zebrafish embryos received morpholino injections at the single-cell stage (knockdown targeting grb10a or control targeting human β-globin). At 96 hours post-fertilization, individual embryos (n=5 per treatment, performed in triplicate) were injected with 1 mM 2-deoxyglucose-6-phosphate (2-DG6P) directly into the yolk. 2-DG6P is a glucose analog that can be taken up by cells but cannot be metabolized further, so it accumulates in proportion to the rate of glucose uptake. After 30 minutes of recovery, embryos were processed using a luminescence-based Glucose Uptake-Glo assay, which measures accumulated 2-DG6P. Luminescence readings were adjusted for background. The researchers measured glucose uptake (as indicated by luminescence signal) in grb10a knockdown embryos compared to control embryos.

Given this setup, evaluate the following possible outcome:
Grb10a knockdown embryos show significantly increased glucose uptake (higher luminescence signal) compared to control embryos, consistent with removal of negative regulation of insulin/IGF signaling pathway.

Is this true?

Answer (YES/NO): YES